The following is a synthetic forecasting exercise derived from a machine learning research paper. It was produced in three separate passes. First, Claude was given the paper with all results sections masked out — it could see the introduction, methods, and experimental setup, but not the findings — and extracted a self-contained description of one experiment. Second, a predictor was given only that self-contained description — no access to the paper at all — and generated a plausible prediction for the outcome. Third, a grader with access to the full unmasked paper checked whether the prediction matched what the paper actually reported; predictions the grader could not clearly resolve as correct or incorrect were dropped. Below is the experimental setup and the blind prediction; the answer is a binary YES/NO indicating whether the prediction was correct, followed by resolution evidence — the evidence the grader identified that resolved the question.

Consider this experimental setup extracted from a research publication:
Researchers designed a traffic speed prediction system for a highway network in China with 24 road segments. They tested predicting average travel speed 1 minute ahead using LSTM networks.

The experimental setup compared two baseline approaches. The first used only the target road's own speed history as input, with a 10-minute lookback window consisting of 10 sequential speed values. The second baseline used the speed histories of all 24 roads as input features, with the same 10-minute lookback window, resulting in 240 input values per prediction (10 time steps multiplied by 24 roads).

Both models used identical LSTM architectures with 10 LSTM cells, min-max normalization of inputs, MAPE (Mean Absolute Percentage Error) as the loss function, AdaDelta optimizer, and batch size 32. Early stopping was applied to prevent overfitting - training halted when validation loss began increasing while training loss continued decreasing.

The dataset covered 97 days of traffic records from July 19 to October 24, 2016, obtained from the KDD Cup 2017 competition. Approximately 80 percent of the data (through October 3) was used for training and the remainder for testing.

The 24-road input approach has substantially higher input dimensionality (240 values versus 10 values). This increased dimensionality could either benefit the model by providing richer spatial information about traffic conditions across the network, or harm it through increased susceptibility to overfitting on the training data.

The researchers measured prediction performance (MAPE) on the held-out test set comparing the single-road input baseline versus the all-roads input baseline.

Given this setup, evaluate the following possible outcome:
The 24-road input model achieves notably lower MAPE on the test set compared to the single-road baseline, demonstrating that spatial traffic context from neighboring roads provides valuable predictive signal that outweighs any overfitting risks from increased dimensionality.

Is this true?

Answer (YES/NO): NO